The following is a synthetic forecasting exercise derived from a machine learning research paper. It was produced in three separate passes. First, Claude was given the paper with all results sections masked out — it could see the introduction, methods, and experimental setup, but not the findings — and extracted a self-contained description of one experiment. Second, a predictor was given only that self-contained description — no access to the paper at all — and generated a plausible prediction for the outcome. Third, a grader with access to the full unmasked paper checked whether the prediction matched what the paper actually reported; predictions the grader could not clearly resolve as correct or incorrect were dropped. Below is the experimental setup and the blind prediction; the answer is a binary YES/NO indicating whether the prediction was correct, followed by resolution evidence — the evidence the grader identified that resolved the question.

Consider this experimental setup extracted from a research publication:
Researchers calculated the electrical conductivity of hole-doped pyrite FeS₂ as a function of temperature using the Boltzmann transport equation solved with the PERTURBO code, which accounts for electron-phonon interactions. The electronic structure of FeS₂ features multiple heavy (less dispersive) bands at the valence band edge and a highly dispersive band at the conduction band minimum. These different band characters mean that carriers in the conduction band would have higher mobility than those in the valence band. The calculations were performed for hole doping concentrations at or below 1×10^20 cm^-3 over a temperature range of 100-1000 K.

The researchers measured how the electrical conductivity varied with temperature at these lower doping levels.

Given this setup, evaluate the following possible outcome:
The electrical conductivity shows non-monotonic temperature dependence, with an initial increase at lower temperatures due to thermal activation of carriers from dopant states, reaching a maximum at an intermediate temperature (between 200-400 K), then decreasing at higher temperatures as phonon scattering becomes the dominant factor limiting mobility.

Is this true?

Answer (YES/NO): NO